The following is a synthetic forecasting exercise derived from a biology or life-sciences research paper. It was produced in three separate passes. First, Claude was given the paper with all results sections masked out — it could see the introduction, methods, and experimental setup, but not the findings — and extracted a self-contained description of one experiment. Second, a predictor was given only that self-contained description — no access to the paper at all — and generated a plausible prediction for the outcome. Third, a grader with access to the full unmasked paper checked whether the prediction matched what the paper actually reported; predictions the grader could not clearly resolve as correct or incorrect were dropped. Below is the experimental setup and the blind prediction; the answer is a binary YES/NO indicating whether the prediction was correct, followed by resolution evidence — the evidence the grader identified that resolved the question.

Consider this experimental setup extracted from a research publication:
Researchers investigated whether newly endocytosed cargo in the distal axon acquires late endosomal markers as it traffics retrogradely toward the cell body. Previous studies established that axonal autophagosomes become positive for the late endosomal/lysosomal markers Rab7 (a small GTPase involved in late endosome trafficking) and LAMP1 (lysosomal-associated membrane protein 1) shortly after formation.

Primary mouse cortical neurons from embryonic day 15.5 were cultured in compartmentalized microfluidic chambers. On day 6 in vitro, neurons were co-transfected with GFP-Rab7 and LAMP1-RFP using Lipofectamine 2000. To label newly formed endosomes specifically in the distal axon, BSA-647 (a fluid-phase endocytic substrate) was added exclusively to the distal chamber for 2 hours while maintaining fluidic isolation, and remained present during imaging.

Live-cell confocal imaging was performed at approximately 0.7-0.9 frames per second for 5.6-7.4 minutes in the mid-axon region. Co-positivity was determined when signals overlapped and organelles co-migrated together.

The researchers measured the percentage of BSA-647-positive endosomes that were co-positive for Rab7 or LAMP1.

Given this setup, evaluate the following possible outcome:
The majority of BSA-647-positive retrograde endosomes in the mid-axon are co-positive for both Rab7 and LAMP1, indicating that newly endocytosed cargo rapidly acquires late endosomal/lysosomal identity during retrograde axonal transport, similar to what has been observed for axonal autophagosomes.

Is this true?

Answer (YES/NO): NO